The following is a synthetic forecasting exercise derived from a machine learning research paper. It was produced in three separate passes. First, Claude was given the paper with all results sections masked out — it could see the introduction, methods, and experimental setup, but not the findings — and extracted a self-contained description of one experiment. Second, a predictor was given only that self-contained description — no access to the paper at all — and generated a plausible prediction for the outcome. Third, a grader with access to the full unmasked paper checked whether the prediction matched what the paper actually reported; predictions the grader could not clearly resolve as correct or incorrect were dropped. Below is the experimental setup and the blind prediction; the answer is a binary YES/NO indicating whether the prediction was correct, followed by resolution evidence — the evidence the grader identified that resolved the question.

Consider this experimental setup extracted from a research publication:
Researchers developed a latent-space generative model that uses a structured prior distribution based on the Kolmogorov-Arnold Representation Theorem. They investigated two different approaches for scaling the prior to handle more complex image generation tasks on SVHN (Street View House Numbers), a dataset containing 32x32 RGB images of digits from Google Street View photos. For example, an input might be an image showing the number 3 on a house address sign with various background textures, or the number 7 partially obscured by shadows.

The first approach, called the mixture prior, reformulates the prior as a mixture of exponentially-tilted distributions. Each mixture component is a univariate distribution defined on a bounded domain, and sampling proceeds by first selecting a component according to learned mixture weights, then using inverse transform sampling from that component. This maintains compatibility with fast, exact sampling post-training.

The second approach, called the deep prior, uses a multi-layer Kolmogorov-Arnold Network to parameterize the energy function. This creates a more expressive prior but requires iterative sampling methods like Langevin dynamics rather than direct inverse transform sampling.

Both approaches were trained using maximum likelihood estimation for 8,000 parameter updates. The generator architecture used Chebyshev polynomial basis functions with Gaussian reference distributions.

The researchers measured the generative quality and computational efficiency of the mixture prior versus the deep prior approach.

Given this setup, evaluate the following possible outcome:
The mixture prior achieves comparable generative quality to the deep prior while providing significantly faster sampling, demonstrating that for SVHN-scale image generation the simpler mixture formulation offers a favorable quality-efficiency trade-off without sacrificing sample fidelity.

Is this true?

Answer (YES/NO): NO